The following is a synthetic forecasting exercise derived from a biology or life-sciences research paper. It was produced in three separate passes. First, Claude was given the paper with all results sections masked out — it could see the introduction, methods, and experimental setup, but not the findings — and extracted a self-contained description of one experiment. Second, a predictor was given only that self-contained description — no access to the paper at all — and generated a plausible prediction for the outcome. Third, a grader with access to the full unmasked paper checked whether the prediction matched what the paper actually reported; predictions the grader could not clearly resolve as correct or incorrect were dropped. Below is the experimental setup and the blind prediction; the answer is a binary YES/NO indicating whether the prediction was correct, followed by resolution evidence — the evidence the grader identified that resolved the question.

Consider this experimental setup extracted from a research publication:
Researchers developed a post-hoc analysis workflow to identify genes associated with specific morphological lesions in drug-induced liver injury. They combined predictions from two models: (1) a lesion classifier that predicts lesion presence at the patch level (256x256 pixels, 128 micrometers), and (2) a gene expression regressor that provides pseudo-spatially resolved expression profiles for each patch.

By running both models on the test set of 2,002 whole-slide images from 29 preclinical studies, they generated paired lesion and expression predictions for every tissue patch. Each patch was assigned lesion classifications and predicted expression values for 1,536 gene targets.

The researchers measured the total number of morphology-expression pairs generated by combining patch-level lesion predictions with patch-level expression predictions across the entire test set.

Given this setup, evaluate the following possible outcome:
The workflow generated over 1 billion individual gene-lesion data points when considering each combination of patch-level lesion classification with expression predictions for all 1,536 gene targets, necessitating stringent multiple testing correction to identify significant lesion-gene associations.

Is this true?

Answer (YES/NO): NO